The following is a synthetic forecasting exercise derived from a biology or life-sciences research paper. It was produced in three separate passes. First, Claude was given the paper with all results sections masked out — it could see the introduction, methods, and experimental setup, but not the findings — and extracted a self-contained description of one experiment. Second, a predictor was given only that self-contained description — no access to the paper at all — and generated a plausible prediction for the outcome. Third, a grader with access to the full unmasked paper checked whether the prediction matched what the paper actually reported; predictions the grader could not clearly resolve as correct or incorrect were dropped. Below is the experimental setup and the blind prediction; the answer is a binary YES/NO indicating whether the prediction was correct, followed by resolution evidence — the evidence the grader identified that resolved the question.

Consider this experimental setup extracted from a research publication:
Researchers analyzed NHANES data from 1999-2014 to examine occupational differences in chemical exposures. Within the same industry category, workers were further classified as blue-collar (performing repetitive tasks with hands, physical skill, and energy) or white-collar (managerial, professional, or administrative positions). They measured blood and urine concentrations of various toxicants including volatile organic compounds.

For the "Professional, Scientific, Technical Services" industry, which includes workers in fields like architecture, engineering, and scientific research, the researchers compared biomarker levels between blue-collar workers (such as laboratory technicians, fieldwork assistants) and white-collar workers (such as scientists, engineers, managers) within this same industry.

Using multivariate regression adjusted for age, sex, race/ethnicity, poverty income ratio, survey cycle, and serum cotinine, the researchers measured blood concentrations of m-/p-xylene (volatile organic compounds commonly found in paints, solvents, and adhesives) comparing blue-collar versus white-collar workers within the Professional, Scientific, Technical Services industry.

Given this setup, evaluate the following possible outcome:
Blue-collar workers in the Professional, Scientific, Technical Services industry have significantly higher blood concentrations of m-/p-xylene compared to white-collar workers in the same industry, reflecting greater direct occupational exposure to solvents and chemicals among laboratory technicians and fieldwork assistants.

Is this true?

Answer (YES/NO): YES